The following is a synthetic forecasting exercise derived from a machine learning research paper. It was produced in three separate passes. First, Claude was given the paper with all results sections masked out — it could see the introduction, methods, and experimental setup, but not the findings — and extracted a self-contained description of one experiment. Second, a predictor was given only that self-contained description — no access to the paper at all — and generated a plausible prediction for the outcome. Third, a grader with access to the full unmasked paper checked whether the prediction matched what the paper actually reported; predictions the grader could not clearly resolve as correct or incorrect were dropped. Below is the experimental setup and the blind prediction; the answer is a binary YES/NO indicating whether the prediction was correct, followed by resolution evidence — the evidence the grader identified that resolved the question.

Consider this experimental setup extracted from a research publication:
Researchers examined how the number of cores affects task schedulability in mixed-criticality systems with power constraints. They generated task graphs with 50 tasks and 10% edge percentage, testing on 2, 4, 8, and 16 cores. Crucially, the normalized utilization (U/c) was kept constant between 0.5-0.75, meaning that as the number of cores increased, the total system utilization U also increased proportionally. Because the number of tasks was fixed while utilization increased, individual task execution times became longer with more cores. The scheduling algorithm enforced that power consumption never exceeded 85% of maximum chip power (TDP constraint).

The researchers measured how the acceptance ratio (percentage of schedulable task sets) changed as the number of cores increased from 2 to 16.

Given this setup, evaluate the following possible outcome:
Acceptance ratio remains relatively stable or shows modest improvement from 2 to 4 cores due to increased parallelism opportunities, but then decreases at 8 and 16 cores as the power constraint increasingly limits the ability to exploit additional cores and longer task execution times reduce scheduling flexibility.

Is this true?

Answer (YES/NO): NO